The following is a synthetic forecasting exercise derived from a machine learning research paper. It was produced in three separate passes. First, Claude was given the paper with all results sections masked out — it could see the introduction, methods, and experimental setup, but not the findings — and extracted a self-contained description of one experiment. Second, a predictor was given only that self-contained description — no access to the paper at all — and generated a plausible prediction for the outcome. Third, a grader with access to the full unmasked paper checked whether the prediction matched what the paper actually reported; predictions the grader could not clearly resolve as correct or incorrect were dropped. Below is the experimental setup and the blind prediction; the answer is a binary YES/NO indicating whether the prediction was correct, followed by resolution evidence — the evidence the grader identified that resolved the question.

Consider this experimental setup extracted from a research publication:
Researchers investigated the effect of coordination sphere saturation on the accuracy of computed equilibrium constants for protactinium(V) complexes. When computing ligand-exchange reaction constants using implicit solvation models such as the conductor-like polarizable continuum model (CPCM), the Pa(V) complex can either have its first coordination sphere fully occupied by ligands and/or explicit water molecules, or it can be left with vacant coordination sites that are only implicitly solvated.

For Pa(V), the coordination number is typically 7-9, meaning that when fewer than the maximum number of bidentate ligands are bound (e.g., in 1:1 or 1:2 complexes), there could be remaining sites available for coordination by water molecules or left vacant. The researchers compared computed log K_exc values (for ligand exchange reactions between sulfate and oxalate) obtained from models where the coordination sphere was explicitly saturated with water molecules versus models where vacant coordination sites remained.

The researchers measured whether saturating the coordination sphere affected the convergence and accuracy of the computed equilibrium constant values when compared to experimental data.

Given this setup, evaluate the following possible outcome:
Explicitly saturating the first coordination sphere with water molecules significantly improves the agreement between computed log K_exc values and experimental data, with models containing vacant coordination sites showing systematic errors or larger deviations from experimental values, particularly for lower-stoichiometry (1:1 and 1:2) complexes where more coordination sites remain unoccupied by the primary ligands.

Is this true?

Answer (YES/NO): YES